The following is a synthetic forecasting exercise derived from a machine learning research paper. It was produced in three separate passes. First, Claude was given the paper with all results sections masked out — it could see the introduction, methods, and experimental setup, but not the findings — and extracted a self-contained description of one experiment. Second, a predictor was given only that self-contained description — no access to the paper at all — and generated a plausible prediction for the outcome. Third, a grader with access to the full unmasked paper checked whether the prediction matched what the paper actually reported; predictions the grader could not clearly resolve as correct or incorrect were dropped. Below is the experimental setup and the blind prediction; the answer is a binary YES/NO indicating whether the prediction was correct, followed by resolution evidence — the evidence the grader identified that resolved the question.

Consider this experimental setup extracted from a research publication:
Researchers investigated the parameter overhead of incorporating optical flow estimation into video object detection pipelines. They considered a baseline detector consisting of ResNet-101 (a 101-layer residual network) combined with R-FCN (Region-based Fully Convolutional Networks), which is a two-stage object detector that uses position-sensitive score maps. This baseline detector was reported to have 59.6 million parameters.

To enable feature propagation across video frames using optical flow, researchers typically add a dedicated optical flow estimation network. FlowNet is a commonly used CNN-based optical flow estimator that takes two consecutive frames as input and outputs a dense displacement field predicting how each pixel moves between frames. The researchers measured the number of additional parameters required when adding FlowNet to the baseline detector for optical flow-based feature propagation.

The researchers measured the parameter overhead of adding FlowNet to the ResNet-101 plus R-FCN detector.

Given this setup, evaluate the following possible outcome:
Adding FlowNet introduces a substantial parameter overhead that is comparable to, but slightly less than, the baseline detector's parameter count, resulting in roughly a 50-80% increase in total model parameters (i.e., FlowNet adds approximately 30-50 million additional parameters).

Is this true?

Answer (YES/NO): YES